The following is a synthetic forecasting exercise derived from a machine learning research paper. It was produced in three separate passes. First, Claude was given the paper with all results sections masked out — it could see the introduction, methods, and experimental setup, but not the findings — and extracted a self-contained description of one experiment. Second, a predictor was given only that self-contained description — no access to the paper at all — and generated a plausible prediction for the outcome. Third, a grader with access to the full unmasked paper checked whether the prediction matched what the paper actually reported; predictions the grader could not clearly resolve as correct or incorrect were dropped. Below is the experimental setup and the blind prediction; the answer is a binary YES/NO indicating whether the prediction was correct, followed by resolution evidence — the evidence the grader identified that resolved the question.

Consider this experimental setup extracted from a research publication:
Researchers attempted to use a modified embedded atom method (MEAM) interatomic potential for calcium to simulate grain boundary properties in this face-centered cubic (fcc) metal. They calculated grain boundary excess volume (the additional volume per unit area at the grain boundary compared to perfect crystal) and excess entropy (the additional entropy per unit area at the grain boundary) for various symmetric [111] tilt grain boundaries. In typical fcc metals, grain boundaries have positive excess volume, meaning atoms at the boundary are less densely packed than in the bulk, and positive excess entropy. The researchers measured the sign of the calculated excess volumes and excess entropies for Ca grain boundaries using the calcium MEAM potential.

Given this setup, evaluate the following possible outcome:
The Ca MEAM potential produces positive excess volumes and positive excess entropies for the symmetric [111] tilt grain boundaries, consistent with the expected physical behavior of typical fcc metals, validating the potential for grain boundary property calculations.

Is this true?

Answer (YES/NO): NO